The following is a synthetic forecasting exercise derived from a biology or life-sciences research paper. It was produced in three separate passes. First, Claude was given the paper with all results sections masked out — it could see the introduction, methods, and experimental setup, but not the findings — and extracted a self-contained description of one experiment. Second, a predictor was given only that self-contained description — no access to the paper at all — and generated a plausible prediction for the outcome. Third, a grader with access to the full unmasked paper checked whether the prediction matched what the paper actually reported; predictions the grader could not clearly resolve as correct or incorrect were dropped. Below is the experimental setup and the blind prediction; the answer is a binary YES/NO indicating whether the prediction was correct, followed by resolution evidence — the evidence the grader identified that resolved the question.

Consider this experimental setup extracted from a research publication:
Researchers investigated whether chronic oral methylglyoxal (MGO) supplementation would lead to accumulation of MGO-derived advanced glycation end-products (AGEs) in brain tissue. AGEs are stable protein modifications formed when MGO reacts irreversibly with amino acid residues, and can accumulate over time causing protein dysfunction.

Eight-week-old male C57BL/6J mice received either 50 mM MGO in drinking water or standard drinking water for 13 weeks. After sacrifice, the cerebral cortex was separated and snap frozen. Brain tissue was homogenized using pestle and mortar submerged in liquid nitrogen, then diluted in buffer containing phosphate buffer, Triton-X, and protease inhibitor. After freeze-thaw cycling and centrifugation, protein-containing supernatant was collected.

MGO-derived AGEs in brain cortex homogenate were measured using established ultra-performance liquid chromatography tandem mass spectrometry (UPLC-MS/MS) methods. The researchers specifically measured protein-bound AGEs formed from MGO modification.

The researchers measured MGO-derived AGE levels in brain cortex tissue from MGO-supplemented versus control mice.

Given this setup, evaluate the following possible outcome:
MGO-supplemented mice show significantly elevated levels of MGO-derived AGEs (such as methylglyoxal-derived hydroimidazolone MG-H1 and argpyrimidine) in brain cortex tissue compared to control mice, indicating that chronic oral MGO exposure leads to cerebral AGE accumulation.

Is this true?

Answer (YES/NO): NO